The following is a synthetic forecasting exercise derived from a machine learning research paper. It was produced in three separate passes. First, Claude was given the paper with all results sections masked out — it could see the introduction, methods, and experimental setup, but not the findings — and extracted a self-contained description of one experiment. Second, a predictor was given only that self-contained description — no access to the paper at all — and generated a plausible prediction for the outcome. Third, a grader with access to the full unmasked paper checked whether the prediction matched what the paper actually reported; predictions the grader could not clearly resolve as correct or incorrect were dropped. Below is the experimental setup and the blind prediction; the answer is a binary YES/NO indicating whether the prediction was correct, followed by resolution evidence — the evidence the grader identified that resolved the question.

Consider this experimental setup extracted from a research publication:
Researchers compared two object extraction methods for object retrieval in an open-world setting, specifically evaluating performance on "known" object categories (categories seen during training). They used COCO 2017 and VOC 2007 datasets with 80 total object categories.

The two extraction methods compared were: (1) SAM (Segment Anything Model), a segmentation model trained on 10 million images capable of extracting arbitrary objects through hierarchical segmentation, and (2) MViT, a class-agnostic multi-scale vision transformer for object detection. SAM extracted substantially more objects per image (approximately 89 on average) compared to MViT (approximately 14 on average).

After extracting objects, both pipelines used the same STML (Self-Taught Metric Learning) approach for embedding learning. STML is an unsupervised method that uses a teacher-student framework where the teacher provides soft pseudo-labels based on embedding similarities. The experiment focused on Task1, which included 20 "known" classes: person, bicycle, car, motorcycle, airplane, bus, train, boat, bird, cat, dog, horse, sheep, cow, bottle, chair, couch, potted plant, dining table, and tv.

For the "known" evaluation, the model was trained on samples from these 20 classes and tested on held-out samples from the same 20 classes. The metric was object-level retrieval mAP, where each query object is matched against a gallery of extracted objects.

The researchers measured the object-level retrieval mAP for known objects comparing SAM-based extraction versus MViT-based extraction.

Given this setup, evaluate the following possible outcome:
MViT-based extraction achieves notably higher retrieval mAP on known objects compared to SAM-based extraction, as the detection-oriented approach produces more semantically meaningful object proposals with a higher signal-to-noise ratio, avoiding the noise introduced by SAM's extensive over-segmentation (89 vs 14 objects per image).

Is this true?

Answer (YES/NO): YES